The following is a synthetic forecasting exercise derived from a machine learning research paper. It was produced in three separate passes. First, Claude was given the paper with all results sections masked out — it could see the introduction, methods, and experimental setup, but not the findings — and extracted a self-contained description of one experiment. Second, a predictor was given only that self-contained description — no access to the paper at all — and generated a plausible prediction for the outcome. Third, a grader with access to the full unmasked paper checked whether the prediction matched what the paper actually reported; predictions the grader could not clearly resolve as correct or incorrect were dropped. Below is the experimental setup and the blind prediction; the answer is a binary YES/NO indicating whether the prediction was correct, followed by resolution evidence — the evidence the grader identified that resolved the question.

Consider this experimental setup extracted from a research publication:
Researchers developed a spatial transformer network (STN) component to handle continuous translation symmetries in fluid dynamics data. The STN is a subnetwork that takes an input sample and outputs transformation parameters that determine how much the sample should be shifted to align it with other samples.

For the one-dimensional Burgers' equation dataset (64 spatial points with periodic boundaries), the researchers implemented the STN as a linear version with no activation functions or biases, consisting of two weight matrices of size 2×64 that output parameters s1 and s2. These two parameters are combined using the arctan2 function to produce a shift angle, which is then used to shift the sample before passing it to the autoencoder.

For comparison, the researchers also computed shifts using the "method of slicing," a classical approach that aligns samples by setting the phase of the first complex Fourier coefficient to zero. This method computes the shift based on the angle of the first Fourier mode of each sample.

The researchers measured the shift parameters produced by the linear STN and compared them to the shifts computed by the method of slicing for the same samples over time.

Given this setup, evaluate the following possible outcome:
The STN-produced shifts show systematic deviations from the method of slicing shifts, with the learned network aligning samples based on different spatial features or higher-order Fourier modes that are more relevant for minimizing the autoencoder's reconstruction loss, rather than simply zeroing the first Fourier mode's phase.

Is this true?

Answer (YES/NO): NO